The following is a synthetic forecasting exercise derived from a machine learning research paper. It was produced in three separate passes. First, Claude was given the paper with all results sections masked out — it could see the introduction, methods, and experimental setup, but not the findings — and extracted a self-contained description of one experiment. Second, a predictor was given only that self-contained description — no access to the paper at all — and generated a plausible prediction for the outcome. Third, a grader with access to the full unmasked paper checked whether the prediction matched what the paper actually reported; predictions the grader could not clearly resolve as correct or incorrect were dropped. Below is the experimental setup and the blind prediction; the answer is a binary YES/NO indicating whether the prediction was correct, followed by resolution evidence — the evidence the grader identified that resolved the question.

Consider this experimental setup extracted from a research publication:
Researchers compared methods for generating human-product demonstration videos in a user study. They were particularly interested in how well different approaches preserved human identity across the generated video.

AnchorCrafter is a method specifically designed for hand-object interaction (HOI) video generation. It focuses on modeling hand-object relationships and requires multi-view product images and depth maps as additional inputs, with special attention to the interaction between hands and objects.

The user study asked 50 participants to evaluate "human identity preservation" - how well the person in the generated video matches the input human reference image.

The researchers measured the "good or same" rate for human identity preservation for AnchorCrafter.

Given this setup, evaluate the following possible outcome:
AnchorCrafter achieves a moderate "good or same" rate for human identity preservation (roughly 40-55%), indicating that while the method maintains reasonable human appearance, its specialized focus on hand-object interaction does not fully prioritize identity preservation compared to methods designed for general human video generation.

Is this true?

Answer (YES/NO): NO